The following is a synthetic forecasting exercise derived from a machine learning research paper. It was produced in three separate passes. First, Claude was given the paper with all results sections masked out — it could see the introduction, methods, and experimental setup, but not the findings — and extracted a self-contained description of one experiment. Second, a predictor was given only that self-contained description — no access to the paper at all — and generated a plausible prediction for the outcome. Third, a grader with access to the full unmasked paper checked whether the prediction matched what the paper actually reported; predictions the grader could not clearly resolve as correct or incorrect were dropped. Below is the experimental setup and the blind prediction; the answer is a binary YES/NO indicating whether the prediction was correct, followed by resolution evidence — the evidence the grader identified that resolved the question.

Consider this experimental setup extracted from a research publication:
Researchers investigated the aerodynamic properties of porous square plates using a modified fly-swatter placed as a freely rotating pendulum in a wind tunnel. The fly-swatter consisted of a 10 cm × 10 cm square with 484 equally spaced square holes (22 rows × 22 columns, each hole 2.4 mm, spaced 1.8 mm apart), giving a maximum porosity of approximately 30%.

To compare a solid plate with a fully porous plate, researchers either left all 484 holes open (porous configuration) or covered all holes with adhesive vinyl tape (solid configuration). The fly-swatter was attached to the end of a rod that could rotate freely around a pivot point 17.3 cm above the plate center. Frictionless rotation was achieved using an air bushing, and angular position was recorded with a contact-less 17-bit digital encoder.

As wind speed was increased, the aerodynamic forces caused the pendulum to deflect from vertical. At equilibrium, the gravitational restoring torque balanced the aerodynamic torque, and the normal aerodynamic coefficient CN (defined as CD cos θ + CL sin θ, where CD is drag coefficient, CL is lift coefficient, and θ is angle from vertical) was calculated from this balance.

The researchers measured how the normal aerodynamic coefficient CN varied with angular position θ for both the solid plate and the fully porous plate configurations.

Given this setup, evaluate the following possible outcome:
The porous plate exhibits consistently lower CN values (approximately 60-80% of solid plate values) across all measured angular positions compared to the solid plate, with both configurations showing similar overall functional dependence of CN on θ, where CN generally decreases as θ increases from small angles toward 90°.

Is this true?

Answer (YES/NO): NO